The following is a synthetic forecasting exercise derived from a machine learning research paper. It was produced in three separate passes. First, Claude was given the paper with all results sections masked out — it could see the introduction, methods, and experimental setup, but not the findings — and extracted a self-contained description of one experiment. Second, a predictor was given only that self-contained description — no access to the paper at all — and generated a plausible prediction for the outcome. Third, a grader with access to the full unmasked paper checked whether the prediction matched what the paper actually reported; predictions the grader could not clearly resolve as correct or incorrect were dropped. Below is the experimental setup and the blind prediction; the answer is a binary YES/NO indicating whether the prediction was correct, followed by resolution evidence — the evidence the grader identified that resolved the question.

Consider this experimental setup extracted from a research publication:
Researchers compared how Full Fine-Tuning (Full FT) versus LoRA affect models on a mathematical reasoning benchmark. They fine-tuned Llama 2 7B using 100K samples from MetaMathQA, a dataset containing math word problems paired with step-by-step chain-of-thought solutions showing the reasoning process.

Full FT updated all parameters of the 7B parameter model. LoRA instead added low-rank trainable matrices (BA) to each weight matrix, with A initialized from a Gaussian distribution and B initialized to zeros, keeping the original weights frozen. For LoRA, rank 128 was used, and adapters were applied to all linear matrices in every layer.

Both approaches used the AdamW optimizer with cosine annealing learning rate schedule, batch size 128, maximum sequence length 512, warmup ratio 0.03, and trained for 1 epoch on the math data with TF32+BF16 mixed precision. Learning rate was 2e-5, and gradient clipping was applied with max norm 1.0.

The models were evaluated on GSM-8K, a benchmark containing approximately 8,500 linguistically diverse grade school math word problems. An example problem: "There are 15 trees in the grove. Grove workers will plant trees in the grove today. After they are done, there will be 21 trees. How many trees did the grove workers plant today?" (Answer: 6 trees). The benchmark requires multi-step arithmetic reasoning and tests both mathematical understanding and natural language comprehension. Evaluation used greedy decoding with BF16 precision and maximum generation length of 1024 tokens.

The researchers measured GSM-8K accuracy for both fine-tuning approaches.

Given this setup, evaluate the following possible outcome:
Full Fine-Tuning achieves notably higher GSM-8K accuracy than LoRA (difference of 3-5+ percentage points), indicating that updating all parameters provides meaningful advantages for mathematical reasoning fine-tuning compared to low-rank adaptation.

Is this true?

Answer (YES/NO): YES